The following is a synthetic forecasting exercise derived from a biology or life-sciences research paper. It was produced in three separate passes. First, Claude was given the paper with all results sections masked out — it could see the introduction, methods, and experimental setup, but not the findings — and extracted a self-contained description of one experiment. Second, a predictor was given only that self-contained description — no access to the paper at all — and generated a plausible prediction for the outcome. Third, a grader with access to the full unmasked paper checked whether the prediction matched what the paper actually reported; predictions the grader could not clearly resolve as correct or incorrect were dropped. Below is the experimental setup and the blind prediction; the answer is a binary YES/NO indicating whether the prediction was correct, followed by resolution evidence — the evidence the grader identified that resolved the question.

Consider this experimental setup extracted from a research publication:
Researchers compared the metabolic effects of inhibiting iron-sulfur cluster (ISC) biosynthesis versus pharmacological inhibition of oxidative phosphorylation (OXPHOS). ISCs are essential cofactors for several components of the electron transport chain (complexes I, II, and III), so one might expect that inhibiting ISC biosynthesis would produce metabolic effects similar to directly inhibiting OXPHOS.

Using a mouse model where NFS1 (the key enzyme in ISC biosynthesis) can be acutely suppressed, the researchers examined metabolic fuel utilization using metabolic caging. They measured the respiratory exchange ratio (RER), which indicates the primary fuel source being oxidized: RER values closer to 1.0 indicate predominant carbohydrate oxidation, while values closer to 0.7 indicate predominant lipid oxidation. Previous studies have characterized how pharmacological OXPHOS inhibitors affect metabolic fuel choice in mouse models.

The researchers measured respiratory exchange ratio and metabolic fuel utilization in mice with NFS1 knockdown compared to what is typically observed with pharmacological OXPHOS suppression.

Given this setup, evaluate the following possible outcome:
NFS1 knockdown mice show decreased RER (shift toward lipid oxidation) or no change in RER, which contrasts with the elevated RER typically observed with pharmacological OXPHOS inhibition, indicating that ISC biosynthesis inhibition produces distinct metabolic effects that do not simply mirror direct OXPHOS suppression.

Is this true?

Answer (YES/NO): YES